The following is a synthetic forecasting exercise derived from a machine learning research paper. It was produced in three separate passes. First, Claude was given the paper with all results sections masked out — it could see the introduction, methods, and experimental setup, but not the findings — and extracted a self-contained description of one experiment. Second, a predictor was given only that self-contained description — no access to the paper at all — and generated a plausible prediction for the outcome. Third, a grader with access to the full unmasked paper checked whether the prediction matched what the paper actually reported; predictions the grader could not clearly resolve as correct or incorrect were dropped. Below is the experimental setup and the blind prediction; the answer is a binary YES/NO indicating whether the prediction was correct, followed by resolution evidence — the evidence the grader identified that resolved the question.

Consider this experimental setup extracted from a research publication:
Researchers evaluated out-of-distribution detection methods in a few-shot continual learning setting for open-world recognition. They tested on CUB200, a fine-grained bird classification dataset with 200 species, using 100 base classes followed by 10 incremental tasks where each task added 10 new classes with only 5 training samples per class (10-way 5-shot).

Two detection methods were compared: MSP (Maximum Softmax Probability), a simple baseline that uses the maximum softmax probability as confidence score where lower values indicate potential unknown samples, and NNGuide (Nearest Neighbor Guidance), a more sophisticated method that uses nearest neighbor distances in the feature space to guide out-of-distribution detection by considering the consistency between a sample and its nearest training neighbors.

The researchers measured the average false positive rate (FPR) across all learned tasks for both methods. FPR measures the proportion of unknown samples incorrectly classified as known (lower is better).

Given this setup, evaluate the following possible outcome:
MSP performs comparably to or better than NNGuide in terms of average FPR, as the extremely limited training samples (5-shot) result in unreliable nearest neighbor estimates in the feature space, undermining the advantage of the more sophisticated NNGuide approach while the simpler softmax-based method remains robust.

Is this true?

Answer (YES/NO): YES